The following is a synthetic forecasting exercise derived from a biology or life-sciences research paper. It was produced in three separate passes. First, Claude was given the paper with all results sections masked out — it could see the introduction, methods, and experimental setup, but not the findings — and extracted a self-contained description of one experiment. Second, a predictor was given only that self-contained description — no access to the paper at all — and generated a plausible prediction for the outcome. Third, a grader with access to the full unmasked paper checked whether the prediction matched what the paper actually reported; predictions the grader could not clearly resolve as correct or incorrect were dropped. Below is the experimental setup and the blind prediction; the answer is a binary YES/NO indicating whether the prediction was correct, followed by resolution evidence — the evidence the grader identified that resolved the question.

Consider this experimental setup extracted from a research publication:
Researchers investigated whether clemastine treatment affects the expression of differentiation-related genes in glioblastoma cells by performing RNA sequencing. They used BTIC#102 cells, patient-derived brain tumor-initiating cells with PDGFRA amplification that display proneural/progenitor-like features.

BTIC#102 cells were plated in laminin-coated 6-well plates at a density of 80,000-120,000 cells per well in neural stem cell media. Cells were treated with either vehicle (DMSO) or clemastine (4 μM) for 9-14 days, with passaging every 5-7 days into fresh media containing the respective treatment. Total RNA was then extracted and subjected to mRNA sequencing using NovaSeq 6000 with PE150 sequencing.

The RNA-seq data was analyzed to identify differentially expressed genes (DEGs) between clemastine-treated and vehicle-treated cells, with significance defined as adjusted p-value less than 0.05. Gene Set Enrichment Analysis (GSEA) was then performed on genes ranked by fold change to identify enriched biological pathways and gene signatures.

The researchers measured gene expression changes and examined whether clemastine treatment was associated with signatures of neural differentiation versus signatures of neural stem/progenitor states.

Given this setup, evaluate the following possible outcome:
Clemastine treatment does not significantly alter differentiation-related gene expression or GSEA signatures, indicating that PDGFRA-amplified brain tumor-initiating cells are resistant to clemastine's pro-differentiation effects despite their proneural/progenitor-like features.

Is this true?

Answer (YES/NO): NO